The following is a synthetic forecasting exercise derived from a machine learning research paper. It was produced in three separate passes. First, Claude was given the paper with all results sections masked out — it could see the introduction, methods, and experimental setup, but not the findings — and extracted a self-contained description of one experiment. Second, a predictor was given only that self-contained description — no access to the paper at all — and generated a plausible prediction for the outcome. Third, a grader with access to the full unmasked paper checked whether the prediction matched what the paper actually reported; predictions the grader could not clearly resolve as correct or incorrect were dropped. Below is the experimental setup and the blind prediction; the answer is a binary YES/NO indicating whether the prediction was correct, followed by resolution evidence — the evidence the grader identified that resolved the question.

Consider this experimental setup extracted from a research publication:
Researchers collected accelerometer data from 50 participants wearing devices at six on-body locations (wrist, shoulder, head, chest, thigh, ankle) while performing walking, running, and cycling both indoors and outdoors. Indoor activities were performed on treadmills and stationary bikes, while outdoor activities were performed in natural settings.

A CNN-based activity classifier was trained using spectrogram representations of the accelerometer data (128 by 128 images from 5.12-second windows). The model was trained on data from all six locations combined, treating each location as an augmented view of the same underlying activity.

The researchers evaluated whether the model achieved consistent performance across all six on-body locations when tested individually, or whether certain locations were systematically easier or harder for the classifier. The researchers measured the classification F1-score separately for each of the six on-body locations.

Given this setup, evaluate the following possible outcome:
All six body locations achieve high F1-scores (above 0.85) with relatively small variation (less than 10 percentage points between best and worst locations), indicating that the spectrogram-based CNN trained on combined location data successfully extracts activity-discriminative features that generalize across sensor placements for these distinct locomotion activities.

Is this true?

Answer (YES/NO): YES